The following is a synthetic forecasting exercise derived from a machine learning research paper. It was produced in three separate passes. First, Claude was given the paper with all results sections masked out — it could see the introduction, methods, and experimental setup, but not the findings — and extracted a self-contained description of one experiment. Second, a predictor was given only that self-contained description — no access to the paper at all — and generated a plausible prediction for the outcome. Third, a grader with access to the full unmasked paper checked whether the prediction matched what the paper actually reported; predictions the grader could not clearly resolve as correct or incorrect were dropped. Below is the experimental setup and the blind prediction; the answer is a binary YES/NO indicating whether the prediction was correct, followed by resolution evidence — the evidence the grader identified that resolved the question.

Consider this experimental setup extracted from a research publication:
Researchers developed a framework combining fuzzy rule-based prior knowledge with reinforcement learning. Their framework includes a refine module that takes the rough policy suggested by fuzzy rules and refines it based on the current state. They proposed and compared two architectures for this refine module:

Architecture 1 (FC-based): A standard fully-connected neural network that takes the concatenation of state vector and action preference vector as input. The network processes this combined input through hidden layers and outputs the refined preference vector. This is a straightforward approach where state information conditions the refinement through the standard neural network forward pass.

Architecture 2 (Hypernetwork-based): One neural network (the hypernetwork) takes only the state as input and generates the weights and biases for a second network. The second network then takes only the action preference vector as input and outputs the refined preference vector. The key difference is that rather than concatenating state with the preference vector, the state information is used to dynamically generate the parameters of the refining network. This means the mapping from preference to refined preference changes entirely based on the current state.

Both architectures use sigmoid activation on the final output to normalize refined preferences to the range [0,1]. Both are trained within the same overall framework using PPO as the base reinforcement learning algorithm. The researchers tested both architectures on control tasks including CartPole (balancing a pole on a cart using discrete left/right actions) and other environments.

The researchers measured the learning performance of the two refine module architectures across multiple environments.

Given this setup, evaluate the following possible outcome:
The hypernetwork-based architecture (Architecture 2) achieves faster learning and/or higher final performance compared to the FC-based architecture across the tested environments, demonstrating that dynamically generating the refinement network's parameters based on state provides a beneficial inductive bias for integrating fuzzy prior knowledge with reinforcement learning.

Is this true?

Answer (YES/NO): YES